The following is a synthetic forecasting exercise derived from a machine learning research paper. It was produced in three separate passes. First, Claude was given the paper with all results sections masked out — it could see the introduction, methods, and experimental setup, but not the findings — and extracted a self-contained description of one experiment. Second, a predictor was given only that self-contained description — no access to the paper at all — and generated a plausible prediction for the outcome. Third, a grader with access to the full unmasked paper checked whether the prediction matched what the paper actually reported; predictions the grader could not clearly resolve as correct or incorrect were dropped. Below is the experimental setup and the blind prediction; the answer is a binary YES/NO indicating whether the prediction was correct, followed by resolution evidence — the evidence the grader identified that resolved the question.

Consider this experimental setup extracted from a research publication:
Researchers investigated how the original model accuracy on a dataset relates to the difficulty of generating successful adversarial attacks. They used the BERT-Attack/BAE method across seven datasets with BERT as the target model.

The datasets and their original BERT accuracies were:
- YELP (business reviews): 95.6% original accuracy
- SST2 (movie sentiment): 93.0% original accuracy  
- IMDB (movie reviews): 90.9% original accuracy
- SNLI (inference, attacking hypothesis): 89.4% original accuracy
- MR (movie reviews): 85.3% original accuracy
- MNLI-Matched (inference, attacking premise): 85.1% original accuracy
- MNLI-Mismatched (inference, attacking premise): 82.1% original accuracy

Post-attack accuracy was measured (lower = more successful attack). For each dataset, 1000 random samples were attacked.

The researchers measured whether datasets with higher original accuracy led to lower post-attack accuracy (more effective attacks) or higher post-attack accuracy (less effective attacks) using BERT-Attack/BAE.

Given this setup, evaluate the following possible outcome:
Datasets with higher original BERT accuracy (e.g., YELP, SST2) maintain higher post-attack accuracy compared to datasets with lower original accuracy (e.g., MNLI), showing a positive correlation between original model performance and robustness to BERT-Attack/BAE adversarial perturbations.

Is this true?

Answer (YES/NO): NO